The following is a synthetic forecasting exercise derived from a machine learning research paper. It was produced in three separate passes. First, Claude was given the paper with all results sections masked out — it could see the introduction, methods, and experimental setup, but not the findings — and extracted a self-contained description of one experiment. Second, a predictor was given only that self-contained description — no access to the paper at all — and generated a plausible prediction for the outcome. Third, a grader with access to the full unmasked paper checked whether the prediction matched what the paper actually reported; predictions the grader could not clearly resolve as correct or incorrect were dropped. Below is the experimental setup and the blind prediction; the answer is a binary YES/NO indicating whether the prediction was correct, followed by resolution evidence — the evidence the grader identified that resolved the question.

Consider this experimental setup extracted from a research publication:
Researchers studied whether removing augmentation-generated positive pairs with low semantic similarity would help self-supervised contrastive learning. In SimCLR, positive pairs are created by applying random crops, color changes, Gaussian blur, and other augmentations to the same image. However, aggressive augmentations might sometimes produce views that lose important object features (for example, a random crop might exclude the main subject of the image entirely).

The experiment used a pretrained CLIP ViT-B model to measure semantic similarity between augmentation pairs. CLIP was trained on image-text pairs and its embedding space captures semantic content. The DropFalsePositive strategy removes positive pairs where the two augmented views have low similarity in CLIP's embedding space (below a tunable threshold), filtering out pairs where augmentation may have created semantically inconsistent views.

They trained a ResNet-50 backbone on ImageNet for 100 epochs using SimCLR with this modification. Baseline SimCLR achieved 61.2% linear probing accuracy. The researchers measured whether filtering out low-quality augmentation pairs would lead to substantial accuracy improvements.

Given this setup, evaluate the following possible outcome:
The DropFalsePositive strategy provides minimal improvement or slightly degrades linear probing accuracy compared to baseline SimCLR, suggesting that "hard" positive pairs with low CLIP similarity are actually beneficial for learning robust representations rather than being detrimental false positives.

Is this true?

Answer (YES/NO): NO